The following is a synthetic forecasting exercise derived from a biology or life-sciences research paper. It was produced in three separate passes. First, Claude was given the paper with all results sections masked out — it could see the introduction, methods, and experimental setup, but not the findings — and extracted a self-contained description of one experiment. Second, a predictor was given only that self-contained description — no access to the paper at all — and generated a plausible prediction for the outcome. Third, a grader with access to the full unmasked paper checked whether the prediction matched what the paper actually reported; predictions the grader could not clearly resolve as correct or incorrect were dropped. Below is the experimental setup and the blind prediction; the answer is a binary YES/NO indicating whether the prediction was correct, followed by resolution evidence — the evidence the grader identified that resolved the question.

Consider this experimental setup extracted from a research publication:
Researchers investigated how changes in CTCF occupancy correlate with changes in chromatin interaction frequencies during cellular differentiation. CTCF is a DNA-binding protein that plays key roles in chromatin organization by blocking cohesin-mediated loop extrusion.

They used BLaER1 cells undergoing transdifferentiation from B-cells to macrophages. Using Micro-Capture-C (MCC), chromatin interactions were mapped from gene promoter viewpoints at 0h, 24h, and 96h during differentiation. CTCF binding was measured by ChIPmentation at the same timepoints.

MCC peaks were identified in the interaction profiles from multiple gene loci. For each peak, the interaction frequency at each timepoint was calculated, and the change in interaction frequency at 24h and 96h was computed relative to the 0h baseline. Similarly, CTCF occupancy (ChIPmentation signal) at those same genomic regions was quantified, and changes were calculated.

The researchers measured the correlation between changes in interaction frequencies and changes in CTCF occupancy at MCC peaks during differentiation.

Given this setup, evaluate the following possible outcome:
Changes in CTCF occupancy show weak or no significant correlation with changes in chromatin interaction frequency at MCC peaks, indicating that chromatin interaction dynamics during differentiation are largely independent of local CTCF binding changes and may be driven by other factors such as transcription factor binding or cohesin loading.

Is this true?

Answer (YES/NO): YES